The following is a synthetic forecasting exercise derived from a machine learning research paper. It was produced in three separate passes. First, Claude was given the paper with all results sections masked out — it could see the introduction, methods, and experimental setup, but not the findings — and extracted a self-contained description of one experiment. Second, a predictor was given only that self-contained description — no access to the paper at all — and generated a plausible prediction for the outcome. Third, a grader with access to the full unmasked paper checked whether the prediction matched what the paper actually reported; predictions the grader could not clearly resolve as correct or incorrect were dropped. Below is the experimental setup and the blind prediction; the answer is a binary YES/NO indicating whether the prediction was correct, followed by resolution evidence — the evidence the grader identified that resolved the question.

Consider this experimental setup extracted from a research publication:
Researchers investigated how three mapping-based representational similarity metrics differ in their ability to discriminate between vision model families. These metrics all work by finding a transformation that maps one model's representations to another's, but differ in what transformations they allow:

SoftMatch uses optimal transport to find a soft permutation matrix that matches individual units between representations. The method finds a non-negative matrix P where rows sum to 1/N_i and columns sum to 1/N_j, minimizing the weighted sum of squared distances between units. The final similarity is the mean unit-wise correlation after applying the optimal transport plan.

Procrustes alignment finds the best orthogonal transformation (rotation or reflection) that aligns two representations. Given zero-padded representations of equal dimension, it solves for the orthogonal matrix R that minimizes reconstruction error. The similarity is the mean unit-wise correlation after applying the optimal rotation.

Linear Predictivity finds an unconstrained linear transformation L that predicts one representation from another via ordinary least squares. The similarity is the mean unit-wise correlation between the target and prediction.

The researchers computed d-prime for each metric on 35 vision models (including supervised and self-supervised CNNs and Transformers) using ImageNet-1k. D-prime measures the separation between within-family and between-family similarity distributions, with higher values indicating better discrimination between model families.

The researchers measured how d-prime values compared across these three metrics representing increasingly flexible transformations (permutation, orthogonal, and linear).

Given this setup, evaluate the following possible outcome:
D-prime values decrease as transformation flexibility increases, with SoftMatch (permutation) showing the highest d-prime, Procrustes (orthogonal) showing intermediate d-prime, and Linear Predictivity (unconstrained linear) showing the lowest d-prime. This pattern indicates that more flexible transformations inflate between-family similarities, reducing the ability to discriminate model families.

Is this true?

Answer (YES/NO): YES